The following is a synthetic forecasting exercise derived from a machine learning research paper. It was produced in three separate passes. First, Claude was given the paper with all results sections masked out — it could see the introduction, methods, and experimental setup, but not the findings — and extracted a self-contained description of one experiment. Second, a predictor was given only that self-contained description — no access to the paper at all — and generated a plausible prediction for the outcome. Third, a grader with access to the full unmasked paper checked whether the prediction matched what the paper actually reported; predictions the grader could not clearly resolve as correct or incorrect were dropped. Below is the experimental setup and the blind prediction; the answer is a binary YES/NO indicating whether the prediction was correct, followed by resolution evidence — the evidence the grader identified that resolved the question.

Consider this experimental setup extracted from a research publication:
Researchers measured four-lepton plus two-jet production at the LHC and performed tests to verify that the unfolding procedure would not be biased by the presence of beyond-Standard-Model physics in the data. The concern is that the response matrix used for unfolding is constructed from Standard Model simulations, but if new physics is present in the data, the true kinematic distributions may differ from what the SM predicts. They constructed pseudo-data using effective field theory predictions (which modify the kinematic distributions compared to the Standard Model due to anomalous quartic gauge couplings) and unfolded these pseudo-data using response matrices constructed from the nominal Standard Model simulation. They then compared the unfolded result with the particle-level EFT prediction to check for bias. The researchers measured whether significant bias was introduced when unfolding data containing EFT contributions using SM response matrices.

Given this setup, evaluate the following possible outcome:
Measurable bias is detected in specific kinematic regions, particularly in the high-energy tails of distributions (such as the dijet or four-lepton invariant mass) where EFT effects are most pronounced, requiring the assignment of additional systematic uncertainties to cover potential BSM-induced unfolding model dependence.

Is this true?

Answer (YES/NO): NO